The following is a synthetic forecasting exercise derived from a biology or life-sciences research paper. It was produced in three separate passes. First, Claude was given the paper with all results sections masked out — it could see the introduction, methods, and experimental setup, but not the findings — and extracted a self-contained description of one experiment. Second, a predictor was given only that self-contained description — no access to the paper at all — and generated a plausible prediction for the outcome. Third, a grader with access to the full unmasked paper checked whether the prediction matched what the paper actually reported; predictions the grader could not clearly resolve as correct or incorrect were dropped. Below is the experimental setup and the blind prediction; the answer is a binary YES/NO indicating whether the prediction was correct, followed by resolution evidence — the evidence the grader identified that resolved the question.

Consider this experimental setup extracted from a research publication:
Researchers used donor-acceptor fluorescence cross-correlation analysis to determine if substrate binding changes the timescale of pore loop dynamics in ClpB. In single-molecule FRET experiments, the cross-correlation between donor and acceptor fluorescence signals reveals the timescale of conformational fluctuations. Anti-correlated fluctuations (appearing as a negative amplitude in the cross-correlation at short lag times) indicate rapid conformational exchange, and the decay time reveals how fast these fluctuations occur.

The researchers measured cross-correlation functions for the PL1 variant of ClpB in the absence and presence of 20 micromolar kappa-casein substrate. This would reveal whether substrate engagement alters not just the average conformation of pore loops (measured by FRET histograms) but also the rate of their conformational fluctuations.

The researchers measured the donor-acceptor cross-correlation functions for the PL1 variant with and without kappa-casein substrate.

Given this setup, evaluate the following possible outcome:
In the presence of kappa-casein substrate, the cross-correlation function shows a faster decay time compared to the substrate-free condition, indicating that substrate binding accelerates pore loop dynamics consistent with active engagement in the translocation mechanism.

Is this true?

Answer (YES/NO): NO